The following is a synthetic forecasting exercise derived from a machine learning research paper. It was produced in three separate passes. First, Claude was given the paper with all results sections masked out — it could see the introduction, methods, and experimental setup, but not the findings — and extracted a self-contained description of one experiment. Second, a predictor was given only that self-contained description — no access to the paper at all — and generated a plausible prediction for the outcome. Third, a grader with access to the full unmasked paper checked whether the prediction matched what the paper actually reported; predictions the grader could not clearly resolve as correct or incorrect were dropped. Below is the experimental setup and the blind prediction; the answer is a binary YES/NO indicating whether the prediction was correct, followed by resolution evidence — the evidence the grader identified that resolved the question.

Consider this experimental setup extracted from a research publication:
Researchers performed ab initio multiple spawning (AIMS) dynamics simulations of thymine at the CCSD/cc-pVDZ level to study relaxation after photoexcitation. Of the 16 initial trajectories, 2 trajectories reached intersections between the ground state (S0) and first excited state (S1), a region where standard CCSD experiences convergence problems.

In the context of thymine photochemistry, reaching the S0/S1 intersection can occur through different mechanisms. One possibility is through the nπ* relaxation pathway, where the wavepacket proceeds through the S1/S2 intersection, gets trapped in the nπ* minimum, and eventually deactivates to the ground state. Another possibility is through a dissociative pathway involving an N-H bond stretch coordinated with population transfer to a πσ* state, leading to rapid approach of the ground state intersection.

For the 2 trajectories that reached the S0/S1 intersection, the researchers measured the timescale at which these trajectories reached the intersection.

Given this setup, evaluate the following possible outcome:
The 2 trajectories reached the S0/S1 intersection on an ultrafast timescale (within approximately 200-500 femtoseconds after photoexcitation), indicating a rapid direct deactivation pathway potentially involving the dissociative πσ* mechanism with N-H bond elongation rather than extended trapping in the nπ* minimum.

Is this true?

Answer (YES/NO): NO